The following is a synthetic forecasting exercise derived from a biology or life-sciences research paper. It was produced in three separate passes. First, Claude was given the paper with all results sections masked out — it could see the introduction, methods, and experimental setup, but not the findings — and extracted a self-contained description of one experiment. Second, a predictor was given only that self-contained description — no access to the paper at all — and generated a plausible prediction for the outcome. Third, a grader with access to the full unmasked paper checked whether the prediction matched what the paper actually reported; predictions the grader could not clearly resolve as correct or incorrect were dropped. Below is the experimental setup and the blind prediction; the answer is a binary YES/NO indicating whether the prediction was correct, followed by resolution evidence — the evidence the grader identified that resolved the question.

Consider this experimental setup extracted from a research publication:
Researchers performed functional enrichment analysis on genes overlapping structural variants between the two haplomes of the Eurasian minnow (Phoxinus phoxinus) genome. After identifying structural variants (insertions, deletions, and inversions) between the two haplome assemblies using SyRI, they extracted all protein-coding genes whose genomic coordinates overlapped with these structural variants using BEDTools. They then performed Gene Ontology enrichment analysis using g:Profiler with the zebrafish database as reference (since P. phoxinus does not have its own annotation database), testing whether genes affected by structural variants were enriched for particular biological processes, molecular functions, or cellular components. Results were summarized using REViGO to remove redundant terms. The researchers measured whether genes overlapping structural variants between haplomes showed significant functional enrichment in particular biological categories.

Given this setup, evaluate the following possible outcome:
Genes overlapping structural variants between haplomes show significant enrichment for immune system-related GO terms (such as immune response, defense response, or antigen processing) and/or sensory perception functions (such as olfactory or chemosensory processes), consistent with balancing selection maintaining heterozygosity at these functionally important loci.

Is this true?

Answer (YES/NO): YES